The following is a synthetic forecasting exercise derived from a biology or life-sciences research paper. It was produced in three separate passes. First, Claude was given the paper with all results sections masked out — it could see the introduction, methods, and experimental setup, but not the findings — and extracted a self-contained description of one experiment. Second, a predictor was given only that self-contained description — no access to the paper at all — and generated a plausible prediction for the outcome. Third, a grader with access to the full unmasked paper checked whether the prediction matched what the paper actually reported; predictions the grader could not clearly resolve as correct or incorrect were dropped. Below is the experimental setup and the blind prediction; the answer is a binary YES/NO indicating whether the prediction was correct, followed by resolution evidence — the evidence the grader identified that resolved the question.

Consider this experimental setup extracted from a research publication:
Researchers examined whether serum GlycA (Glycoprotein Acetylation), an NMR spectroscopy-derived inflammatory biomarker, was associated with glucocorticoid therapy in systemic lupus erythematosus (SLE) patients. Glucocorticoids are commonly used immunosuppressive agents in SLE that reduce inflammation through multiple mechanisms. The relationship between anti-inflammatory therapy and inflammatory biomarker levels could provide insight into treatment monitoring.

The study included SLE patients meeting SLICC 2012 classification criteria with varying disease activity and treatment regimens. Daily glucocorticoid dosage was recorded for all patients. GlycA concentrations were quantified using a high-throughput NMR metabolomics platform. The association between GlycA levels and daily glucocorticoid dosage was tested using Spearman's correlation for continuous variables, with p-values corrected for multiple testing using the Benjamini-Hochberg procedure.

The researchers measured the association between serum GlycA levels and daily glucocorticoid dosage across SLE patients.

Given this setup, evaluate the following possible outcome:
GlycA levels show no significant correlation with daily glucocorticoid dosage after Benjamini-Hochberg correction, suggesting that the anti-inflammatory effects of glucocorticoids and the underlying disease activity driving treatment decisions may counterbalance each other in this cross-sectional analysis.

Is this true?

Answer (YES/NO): YES